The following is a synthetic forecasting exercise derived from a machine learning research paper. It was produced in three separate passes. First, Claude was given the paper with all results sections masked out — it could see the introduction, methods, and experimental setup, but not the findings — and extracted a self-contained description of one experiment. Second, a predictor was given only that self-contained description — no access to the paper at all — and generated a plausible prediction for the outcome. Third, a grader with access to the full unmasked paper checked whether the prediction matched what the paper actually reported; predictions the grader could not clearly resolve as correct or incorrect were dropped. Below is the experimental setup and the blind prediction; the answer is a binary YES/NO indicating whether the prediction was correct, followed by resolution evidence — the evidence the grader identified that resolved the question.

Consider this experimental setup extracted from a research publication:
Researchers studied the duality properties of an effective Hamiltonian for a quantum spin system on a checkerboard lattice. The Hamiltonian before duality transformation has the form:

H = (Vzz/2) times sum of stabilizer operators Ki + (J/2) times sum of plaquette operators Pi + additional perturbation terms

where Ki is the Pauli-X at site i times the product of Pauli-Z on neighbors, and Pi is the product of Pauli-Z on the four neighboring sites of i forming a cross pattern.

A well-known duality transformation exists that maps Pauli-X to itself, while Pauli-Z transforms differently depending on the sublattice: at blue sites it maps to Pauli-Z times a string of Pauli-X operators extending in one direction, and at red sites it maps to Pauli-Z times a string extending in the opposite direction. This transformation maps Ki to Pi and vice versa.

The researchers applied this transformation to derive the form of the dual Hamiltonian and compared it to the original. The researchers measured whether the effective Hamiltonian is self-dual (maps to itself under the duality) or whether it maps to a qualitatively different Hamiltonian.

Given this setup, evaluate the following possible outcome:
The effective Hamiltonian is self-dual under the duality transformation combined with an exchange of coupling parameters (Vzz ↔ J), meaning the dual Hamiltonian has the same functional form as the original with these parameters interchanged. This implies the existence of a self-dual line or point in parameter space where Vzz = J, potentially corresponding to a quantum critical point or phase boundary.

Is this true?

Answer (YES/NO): YES